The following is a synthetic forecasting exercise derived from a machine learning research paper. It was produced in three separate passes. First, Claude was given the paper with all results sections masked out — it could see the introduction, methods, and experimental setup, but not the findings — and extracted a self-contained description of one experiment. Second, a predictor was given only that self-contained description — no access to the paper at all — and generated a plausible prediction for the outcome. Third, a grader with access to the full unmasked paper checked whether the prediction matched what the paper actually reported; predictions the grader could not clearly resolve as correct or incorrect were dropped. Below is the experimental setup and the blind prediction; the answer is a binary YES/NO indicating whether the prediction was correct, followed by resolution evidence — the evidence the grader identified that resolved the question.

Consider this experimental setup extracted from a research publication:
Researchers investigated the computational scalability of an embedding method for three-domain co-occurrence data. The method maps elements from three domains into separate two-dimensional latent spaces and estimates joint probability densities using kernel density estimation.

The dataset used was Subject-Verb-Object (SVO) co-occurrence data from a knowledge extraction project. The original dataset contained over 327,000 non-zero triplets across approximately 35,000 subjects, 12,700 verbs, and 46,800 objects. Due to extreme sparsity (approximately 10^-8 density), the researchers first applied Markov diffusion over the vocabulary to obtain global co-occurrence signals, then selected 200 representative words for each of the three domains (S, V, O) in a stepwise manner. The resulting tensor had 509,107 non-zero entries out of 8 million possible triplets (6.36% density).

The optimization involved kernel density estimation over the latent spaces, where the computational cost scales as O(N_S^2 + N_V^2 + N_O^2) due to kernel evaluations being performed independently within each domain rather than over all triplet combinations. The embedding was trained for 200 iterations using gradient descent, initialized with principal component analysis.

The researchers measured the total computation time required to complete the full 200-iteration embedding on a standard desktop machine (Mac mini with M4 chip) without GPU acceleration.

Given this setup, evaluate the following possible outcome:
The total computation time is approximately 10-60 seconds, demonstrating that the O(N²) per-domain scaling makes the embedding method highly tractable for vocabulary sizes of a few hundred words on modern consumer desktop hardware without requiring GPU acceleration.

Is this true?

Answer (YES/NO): NO